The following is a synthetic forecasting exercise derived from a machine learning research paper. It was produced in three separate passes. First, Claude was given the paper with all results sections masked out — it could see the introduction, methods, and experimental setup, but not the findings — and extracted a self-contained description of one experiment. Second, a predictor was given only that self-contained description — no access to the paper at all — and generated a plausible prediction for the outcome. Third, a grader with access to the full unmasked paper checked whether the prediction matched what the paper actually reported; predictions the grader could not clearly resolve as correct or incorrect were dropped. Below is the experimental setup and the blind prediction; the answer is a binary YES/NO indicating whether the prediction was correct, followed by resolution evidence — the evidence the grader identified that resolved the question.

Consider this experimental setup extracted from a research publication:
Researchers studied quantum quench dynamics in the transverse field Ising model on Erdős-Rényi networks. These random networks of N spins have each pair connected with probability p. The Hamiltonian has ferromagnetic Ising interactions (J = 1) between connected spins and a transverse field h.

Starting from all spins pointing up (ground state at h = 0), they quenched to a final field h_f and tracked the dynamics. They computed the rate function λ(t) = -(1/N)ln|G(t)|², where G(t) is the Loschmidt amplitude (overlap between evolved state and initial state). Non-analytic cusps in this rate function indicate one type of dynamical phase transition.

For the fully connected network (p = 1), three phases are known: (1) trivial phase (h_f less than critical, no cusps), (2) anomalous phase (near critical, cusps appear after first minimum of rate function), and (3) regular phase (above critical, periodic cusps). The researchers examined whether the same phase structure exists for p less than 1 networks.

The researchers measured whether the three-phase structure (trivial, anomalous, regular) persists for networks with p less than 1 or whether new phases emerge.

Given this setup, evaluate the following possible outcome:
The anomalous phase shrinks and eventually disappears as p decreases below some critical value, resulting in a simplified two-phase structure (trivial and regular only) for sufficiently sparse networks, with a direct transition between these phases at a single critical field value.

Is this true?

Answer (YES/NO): NO